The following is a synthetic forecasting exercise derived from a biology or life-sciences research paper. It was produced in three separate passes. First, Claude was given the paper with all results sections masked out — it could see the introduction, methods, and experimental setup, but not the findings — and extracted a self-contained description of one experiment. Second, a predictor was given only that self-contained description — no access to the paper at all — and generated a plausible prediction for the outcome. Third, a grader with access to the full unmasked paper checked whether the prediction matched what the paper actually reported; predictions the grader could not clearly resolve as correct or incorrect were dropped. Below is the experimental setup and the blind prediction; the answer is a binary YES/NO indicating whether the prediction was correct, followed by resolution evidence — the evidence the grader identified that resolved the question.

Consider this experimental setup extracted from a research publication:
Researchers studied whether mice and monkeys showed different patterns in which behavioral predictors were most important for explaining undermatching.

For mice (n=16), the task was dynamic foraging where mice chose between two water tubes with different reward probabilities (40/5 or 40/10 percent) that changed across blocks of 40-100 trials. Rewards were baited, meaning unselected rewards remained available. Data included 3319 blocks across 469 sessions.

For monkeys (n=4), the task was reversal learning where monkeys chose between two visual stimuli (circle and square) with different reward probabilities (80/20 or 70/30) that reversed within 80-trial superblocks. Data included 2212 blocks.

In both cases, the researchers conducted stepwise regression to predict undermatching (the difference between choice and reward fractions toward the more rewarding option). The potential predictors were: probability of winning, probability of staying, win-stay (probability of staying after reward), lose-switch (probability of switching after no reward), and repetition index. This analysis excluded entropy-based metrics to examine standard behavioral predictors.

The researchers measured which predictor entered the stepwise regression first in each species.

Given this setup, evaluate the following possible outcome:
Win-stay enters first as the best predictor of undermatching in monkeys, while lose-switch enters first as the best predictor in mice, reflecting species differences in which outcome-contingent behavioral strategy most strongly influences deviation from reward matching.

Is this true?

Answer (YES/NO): NO